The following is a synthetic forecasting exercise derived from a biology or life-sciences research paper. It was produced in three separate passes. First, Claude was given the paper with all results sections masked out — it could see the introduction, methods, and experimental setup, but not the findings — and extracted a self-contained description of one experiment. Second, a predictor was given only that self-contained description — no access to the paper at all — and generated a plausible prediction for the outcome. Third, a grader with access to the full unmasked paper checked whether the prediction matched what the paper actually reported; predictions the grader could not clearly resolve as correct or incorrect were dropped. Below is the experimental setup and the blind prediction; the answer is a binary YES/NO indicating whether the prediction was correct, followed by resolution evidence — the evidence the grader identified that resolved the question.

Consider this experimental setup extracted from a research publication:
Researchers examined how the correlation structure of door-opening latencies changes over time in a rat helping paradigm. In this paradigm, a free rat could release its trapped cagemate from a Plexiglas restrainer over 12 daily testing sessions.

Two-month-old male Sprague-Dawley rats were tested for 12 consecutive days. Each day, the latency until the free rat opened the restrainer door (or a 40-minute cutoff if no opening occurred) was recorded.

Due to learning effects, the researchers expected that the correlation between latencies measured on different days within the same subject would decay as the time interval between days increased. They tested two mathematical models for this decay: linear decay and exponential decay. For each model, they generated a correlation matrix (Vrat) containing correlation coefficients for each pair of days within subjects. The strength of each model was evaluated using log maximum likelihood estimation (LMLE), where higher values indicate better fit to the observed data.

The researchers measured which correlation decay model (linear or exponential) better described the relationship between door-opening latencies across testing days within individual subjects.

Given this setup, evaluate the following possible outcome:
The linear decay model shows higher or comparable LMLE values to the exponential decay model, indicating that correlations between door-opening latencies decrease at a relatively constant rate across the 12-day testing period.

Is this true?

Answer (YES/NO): NO